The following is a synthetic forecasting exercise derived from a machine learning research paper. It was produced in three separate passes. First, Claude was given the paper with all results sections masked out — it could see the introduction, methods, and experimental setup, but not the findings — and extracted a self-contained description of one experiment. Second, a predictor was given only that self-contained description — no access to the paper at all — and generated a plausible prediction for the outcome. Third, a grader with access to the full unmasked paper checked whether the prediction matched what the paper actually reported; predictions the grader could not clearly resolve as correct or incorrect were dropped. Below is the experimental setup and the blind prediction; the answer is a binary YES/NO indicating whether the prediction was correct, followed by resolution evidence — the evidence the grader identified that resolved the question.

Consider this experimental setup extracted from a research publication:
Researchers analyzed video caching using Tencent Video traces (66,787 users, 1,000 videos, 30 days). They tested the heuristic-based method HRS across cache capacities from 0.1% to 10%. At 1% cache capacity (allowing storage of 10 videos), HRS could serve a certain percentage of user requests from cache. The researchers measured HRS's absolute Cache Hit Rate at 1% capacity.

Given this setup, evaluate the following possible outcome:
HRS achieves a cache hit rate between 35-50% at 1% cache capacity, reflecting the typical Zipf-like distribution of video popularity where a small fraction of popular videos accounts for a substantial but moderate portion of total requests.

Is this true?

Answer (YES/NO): NO